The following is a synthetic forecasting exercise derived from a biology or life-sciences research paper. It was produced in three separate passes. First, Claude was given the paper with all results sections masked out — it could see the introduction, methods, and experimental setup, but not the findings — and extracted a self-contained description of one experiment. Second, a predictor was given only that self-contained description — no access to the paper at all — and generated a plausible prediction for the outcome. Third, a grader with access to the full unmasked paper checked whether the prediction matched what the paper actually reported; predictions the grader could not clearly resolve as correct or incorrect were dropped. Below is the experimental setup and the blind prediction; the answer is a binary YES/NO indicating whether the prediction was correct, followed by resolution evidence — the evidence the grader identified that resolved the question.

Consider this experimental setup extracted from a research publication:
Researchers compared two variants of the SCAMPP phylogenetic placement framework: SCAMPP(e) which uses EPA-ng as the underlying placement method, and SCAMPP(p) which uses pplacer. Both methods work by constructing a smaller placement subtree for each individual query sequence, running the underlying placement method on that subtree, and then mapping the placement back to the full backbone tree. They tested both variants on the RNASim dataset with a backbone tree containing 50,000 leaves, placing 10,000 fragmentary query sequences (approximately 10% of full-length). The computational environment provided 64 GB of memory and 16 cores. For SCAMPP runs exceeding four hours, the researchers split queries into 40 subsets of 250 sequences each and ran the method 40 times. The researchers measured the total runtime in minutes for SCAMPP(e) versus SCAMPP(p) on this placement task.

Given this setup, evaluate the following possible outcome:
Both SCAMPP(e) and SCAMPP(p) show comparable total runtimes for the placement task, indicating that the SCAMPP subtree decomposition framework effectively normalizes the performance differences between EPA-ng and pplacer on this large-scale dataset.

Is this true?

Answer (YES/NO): NO